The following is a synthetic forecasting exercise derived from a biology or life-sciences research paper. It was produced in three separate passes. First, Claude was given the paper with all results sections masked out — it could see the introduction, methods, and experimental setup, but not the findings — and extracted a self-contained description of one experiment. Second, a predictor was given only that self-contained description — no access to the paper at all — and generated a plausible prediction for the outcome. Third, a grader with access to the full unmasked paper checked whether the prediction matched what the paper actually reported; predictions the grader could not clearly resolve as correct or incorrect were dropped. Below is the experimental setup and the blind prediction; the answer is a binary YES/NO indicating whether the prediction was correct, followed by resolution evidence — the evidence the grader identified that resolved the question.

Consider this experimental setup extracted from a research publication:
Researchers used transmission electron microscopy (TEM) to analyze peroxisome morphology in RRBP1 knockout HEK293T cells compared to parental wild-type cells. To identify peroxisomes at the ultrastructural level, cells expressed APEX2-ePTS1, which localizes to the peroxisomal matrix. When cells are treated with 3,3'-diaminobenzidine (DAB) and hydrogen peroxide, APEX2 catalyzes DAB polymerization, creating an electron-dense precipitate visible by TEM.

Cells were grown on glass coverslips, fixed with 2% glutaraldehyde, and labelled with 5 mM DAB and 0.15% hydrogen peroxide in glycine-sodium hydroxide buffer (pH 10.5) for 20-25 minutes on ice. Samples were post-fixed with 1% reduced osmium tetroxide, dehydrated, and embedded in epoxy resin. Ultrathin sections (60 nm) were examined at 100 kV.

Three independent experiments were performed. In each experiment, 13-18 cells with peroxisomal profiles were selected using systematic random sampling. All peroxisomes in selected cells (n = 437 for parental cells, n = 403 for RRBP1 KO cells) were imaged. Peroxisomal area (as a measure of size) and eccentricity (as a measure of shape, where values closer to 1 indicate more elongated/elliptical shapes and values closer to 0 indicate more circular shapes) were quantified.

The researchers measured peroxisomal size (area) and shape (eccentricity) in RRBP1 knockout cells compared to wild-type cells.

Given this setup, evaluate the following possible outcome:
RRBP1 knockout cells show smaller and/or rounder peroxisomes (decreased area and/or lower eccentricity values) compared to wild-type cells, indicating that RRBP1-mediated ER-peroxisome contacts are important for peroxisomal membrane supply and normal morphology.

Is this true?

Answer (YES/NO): NO